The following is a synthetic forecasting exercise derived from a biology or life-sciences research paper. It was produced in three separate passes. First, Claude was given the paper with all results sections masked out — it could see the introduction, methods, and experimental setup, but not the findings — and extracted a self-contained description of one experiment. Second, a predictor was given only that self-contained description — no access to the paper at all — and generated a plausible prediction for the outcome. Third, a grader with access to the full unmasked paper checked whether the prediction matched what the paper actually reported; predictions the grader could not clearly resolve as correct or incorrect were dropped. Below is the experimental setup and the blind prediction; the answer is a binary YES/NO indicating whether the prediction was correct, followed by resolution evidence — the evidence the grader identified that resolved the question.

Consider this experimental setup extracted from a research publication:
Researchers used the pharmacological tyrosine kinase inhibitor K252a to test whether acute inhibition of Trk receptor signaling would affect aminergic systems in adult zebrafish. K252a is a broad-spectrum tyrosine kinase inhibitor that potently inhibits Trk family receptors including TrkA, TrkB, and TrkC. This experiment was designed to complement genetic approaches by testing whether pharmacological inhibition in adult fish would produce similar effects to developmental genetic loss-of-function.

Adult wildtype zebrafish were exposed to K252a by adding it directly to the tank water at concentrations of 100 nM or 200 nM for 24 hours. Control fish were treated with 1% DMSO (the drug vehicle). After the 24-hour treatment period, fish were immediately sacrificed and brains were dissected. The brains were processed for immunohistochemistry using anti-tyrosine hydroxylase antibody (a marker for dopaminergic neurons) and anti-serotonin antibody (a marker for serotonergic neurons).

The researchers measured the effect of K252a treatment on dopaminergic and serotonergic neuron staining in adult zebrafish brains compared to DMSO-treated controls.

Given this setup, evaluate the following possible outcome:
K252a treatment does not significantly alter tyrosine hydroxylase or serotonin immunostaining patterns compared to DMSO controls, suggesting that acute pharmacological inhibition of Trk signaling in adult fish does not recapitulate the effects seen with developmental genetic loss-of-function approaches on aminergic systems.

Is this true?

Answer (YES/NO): NO